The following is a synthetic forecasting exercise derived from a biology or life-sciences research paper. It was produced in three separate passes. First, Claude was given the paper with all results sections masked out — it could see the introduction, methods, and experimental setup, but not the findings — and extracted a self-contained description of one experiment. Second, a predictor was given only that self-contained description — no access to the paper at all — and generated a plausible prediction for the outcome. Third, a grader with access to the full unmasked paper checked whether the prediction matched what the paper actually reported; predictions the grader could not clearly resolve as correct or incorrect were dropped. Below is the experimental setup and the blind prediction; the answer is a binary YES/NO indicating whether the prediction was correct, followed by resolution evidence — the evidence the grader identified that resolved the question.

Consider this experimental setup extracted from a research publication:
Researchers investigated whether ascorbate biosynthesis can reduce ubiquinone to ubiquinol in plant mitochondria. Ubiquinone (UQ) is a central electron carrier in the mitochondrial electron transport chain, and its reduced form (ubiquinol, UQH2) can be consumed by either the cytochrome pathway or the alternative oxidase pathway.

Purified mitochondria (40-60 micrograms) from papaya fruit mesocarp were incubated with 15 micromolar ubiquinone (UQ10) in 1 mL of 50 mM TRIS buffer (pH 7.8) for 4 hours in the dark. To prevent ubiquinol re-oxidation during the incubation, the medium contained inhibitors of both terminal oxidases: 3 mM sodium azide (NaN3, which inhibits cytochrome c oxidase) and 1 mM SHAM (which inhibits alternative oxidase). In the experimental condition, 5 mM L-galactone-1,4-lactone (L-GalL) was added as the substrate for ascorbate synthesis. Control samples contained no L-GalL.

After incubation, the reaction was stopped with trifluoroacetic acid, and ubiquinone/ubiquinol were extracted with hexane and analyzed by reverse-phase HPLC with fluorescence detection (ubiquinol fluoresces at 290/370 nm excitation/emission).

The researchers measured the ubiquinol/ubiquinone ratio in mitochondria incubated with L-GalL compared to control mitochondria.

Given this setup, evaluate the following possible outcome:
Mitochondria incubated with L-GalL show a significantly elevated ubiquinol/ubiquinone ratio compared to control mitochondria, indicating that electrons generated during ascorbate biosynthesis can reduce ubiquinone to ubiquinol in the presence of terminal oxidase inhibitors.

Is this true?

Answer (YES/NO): YES